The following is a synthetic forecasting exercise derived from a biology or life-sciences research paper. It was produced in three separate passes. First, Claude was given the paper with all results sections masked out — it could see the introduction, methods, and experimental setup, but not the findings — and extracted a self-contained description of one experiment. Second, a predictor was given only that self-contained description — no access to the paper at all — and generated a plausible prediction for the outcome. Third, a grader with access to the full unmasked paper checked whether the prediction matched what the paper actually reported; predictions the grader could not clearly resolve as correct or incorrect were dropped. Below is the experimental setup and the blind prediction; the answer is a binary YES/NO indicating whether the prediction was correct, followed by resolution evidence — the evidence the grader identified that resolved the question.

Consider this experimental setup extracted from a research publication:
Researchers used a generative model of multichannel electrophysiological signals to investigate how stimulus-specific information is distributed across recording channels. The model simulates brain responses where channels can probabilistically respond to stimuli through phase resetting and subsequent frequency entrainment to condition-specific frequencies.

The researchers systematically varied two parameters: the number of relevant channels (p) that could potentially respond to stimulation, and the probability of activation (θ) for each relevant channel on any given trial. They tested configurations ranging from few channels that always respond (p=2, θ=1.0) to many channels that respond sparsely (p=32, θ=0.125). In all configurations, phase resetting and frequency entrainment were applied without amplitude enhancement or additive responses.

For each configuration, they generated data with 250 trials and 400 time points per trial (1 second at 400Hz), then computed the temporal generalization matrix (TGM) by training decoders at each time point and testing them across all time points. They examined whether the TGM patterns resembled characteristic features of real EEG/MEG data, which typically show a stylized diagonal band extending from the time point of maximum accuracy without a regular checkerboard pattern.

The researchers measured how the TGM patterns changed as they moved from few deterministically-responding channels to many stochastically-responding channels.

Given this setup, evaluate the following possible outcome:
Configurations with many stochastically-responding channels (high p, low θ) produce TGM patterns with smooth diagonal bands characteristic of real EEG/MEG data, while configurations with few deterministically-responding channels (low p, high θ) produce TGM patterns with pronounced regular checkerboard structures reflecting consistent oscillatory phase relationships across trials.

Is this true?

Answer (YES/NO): YES